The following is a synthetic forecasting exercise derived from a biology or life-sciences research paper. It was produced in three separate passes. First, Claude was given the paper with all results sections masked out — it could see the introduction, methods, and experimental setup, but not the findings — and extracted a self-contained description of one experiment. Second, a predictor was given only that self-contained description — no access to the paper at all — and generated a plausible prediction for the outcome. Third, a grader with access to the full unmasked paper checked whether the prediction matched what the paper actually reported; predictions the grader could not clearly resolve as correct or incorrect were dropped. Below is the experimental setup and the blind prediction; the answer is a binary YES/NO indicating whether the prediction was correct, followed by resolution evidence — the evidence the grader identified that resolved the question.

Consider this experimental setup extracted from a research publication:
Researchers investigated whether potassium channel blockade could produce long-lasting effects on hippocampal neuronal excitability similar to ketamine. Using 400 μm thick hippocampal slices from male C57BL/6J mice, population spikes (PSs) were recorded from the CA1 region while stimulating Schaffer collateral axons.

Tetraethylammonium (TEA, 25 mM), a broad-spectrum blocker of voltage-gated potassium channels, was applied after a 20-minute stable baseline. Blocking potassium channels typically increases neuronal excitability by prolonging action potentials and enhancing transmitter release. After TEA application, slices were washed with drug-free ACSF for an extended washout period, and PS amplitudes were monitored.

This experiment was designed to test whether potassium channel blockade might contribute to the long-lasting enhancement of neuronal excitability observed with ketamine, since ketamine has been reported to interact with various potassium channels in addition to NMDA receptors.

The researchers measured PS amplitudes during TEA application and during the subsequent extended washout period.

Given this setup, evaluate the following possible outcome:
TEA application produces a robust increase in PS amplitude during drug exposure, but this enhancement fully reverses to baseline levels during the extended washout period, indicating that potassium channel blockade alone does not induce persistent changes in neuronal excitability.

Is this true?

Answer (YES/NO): NO